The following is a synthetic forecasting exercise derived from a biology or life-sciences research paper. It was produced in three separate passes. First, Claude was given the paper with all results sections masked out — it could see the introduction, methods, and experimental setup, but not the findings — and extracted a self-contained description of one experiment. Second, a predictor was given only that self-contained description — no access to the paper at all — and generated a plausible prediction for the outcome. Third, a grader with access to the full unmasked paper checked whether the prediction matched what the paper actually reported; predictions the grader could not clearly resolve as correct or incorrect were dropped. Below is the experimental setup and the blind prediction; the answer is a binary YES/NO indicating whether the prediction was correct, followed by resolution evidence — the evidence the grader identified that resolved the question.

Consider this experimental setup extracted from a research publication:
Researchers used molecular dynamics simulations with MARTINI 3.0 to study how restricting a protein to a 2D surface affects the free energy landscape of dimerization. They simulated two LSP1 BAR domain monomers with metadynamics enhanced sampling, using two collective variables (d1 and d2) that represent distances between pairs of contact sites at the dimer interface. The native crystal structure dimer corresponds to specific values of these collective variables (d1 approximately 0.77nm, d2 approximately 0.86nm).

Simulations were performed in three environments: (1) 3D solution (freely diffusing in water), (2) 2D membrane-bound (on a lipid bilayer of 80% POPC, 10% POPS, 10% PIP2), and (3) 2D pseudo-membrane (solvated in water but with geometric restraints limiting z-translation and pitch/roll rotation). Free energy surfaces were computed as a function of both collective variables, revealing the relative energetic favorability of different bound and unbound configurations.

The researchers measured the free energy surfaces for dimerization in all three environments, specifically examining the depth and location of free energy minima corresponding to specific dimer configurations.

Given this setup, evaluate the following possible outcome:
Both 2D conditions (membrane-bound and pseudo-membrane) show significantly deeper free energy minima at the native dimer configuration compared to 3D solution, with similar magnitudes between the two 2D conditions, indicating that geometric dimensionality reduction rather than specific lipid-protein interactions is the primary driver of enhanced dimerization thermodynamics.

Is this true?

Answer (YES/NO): YES